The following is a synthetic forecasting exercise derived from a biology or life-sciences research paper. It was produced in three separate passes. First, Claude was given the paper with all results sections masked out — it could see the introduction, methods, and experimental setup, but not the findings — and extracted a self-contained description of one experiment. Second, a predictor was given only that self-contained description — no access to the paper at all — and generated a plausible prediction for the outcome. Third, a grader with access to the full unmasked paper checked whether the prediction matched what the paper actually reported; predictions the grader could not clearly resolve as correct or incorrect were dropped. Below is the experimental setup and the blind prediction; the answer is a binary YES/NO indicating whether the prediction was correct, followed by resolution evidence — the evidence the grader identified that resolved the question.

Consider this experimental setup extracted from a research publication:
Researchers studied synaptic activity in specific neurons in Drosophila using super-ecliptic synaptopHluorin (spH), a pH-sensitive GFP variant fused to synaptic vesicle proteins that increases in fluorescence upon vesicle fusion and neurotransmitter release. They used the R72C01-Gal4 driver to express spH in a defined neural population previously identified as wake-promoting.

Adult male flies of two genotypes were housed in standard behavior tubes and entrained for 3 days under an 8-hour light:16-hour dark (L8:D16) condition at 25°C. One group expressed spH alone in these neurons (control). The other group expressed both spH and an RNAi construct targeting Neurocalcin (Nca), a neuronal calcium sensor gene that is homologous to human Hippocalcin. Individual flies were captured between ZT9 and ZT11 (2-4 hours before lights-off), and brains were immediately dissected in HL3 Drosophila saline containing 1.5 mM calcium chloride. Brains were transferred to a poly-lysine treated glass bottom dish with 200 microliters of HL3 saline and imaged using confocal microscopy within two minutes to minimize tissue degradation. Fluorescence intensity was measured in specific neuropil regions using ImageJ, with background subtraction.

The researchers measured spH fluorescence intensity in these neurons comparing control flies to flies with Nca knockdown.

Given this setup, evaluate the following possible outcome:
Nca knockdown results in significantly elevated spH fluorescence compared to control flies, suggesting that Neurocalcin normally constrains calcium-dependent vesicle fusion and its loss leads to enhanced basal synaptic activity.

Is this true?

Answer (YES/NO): YES